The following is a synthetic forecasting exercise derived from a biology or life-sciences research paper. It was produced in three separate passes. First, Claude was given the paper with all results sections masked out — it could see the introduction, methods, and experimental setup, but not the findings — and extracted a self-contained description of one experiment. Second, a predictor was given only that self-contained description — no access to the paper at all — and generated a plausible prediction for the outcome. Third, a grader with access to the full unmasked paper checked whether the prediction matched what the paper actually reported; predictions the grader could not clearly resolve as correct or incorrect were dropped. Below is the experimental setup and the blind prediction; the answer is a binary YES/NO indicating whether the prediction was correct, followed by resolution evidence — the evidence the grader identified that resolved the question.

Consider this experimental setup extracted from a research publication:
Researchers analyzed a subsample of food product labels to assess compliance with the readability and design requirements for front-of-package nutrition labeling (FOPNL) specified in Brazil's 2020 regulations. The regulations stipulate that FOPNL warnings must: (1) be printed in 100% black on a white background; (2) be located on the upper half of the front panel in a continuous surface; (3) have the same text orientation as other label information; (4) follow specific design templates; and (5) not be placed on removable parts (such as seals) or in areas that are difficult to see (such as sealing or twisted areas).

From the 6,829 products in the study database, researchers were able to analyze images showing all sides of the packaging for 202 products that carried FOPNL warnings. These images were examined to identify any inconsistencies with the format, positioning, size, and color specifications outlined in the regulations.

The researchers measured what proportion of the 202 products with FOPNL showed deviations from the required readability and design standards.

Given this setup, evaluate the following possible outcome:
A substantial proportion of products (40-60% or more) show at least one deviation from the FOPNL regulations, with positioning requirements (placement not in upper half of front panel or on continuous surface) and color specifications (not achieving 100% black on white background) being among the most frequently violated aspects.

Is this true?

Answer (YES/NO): NO